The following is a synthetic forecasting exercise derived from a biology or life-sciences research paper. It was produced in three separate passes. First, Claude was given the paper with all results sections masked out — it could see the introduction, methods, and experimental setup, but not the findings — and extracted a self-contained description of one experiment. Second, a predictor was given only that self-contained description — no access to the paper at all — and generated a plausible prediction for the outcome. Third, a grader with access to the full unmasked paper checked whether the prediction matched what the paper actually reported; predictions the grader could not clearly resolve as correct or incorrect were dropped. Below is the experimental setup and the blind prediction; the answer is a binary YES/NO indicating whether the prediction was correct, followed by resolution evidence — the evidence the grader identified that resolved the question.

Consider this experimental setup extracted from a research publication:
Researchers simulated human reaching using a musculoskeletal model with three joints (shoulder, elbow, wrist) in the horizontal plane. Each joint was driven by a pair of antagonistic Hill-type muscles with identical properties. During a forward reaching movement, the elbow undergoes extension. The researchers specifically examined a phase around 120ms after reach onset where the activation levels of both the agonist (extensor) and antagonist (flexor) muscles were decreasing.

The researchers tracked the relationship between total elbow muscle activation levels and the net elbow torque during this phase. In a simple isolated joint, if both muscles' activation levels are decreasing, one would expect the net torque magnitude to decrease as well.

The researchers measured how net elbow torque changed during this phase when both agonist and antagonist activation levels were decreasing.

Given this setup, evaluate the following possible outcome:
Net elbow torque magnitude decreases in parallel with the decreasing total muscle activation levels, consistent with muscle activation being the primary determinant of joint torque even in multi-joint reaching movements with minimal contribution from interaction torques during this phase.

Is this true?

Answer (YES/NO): NO